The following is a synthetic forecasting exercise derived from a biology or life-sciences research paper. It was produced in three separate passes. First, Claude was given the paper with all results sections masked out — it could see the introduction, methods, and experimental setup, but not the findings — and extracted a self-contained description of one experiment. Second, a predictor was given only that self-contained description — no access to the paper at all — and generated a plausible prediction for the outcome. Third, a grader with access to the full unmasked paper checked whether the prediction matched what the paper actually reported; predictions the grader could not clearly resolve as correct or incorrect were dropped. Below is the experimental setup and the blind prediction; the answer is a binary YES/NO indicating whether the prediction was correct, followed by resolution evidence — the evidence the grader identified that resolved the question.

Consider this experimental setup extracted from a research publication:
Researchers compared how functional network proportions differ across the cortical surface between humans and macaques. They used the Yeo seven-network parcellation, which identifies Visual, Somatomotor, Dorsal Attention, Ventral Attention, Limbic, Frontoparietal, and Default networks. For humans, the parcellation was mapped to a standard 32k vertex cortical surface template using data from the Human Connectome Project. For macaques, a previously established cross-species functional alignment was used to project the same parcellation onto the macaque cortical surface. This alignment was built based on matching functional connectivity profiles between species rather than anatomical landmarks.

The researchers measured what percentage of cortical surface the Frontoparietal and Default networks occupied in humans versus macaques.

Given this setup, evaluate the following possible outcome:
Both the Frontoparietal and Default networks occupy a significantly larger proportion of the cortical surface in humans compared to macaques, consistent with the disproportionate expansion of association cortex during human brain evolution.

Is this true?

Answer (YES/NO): YES